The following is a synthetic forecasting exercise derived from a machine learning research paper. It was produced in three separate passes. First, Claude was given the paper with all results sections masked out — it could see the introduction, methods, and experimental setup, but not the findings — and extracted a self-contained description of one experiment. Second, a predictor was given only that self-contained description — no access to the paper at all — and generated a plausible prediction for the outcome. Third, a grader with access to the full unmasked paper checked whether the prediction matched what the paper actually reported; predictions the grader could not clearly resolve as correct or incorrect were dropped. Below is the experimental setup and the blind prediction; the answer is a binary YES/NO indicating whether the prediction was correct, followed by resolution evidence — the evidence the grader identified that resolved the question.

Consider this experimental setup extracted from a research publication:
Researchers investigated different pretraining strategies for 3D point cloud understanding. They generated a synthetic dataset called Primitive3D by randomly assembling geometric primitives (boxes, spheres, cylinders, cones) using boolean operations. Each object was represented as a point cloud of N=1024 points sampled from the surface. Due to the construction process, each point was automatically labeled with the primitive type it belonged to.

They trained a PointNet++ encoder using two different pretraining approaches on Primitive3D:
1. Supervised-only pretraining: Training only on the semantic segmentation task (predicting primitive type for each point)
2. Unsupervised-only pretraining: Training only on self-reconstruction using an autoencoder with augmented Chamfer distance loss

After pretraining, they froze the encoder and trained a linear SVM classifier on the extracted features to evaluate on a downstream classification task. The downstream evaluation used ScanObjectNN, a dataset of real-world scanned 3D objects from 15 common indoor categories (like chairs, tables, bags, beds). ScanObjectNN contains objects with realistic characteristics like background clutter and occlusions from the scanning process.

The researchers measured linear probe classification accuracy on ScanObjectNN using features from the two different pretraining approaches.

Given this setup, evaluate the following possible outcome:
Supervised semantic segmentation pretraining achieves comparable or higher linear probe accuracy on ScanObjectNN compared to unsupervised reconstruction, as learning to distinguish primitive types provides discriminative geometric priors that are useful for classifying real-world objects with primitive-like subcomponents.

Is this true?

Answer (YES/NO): YES